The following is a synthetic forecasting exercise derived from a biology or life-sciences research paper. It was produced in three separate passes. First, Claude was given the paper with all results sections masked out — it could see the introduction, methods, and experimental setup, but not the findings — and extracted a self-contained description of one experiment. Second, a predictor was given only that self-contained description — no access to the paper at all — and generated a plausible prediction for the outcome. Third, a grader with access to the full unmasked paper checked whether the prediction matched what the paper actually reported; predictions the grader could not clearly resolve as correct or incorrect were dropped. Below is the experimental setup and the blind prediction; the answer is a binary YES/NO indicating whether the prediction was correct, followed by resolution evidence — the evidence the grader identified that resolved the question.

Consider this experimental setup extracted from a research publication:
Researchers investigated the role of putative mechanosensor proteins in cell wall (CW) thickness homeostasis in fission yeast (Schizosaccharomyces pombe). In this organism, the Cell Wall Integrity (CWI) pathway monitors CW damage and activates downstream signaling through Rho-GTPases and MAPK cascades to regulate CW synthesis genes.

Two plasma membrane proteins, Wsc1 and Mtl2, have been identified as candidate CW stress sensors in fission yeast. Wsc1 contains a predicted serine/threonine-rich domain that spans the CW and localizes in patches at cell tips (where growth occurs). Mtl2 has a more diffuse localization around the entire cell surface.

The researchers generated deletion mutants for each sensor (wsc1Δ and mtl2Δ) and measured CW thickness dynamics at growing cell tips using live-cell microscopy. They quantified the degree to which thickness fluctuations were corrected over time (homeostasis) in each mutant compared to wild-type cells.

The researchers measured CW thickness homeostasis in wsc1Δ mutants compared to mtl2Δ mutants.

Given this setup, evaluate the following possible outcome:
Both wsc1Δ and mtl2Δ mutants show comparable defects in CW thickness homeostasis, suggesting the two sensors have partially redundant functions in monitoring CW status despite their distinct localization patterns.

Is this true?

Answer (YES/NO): NO